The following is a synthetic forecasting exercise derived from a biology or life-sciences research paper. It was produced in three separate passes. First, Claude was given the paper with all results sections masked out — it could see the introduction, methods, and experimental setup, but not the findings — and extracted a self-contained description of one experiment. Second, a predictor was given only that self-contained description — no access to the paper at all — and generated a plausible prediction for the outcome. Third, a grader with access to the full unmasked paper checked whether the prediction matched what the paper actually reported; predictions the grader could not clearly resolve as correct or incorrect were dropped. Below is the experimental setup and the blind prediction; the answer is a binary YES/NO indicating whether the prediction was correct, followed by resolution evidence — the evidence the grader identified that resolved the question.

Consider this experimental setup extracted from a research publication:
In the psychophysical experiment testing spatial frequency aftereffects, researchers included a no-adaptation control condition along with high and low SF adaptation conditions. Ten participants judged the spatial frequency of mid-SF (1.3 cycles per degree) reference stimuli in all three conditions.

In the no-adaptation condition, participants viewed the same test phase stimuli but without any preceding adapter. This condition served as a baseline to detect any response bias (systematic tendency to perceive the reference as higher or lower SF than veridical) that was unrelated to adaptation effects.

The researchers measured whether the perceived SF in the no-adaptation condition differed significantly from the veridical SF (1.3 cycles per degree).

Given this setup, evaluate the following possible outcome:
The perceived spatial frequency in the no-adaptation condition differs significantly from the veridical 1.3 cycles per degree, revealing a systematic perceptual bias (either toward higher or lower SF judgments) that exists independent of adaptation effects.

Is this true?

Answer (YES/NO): NO